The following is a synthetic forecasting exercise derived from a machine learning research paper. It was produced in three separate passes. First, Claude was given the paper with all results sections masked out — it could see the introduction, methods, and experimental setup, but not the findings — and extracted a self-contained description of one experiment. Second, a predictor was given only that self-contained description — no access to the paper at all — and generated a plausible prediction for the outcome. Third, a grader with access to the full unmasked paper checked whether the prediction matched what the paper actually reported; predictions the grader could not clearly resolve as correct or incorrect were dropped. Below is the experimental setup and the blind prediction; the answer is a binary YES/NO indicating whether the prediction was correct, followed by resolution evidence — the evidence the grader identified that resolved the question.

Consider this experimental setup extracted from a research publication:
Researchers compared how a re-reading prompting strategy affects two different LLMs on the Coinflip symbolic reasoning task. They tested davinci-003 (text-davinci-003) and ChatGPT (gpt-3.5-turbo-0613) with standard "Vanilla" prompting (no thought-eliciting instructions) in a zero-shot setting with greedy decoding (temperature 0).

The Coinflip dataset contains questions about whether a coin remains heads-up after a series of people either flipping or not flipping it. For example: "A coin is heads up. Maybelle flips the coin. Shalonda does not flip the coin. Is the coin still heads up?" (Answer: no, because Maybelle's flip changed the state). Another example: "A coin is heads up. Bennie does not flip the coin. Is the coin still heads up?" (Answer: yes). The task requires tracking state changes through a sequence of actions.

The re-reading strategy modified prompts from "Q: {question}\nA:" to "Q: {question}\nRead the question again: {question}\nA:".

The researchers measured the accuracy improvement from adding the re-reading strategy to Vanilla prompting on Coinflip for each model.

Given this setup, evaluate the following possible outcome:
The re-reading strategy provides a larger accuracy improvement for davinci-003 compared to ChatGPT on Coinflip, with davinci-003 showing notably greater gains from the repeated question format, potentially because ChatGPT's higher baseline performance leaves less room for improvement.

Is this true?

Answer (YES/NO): NO